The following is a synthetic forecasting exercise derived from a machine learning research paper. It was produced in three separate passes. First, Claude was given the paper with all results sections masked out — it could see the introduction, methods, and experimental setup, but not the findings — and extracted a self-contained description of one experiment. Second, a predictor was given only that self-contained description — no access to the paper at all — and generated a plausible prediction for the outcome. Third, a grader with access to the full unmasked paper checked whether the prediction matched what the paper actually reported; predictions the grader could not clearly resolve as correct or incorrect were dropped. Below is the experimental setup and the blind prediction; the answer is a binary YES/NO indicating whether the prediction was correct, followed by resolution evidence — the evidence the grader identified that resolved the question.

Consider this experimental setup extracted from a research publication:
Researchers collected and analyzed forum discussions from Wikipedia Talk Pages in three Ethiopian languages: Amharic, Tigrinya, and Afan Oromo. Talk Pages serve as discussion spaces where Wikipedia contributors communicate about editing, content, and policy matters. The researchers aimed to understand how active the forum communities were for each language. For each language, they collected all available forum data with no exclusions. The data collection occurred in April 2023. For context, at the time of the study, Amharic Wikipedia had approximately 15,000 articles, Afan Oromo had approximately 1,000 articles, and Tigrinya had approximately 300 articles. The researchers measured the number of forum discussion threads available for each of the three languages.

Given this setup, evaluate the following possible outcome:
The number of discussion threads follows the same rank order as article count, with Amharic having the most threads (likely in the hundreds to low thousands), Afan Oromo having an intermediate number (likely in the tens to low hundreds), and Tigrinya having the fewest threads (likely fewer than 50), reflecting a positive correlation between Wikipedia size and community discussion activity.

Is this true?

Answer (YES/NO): NO